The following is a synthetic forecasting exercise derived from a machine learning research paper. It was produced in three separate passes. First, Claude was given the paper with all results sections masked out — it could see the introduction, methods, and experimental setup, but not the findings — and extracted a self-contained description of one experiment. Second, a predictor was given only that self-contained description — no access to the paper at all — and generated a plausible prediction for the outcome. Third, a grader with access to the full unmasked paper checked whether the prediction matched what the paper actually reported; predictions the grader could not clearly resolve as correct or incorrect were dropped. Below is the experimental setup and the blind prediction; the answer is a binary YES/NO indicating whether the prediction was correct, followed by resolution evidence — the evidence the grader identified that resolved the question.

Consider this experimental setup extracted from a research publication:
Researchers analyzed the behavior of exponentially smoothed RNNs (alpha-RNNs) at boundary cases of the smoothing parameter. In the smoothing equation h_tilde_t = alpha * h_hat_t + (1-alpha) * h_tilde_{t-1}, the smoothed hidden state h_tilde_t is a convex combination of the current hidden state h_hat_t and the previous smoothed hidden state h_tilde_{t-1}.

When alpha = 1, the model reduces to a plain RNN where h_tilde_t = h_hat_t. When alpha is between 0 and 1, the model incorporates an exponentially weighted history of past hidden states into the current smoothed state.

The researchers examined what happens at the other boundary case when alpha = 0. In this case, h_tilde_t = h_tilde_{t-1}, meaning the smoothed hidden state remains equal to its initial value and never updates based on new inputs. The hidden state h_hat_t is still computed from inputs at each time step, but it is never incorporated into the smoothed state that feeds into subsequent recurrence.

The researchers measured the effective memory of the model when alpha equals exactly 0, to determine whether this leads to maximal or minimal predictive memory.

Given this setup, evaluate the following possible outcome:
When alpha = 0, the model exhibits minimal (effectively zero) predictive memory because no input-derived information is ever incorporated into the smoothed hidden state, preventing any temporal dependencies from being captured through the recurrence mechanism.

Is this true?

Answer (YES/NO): YES